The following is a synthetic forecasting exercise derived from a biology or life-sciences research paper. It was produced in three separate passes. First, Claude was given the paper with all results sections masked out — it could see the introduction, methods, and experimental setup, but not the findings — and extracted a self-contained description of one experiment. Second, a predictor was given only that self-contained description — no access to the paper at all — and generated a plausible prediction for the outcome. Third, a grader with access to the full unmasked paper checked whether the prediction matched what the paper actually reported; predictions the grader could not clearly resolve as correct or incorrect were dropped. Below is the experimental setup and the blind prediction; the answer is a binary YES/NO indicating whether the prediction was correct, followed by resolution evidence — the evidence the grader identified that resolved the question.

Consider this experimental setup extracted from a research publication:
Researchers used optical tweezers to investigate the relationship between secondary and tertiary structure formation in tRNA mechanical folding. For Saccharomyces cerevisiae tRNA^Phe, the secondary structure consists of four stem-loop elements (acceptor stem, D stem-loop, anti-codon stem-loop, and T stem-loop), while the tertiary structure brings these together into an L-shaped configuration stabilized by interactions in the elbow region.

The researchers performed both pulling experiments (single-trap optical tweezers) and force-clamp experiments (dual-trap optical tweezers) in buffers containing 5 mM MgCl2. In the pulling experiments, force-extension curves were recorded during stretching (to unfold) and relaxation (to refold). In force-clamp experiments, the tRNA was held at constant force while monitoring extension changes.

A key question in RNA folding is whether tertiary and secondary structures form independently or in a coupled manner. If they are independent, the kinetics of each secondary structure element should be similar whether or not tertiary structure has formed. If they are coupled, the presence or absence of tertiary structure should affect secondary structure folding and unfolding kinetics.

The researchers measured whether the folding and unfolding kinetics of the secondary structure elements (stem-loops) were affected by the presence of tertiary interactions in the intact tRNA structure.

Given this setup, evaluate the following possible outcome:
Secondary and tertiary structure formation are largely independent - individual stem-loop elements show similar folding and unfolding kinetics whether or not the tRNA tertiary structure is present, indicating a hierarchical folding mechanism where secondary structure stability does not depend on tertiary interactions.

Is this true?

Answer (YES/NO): NO